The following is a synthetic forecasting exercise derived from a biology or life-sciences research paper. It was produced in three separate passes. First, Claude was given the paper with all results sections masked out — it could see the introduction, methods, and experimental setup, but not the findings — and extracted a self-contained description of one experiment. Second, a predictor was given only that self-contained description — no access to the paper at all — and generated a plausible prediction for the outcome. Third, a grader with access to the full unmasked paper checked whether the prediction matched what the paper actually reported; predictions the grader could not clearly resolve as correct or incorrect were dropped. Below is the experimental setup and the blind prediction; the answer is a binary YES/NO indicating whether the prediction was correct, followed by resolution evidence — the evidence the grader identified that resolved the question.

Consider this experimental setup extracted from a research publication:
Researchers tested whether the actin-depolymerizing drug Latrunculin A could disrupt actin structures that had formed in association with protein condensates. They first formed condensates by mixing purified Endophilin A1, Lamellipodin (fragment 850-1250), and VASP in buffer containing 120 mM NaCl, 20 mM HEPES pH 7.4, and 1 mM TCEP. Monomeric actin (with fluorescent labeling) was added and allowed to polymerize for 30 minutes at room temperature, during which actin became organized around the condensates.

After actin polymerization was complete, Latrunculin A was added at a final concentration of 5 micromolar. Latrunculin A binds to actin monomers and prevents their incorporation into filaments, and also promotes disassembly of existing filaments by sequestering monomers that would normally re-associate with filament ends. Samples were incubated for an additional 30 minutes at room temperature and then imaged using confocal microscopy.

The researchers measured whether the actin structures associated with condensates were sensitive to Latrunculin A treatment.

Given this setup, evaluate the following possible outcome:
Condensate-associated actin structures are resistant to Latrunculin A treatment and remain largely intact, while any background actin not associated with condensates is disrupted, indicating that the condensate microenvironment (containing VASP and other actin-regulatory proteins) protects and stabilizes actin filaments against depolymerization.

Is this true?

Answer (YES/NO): NO